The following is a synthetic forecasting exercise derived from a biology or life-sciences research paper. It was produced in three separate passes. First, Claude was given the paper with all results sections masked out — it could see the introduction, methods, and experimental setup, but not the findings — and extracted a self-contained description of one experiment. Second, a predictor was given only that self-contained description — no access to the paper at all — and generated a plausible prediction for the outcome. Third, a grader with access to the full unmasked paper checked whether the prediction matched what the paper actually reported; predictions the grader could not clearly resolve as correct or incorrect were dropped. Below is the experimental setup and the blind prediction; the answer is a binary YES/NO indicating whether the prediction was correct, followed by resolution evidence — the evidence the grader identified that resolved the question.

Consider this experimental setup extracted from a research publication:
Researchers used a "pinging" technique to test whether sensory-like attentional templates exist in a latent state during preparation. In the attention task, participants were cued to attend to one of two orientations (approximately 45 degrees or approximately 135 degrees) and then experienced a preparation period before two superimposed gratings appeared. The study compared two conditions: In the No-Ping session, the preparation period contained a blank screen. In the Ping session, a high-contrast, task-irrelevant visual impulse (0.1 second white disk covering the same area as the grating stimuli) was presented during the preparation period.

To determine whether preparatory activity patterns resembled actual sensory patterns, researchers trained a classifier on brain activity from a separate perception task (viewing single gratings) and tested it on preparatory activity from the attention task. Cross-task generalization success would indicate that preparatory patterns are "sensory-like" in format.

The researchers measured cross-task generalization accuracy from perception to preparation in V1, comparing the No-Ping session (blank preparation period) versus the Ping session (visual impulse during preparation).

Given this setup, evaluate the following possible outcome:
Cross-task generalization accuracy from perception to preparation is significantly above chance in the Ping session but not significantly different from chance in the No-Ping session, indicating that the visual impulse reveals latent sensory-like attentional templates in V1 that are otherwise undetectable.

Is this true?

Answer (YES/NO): YES